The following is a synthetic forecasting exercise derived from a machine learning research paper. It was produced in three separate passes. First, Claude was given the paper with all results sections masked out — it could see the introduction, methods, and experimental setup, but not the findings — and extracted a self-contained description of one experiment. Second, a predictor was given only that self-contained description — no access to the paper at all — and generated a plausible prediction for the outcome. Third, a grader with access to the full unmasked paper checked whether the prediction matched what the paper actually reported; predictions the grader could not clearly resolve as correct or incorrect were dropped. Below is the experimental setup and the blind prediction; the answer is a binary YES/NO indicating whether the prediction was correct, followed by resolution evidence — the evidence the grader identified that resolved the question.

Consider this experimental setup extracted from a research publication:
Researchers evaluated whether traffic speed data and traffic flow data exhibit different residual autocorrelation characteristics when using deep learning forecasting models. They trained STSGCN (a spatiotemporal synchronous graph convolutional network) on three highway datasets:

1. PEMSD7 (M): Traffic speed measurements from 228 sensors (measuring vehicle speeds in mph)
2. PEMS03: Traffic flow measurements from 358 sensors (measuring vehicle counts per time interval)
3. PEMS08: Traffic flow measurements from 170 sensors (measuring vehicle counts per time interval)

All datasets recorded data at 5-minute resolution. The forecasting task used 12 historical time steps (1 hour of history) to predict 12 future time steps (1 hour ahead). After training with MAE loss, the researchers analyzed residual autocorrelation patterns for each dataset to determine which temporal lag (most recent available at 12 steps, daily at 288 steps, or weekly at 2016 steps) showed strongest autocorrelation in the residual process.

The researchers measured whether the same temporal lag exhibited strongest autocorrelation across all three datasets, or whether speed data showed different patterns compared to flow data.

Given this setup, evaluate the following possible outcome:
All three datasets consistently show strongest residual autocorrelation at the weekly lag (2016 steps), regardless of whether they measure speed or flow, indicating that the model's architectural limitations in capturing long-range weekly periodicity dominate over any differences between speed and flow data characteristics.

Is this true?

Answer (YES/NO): NO